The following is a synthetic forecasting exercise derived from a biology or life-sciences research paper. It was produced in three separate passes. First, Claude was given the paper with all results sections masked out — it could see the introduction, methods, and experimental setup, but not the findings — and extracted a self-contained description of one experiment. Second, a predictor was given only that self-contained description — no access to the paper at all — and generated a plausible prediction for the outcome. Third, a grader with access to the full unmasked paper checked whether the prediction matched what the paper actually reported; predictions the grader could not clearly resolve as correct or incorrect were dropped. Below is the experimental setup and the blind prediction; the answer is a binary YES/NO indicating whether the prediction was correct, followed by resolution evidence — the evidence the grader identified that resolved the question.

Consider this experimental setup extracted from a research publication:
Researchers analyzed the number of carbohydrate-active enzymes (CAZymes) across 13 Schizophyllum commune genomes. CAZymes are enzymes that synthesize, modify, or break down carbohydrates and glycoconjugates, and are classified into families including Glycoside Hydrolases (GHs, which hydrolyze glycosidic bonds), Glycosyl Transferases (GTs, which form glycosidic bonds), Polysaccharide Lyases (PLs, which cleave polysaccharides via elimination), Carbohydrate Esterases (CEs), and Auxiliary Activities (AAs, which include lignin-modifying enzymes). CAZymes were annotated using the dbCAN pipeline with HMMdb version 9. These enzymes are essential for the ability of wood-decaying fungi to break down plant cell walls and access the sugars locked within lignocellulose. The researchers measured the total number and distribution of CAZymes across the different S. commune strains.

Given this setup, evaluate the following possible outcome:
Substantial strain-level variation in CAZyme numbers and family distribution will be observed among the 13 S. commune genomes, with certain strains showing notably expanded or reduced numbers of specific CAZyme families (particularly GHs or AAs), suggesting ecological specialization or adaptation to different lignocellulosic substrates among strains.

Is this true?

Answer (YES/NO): NO